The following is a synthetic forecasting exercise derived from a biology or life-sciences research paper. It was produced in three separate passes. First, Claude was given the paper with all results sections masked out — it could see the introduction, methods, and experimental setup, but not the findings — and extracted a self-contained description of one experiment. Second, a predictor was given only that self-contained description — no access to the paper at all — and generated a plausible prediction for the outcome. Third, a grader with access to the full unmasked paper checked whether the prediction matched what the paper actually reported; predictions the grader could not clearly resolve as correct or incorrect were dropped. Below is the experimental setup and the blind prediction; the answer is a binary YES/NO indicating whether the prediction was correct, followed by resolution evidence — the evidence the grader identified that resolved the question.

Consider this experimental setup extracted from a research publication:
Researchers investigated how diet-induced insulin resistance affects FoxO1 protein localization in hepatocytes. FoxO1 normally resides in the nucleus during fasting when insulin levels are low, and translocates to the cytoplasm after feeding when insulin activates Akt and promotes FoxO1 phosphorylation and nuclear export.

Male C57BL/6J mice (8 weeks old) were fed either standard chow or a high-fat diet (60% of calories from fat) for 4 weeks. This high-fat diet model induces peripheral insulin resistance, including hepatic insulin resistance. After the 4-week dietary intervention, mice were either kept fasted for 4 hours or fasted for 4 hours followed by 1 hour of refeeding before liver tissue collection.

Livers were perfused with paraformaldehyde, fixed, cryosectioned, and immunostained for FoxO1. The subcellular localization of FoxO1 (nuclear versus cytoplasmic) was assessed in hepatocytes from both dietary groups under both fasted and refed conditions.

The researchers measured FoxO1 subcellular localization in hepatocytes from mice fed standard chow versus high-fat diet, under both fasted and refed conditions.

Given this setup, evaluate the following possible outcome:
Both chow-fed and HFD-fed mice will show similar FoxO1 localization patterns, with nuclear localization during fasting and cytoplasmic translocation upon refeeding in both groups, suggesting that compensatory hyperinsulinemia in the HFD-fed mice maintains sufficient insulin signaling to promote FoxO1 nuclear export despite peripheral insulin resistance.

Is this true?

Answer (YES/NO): NO